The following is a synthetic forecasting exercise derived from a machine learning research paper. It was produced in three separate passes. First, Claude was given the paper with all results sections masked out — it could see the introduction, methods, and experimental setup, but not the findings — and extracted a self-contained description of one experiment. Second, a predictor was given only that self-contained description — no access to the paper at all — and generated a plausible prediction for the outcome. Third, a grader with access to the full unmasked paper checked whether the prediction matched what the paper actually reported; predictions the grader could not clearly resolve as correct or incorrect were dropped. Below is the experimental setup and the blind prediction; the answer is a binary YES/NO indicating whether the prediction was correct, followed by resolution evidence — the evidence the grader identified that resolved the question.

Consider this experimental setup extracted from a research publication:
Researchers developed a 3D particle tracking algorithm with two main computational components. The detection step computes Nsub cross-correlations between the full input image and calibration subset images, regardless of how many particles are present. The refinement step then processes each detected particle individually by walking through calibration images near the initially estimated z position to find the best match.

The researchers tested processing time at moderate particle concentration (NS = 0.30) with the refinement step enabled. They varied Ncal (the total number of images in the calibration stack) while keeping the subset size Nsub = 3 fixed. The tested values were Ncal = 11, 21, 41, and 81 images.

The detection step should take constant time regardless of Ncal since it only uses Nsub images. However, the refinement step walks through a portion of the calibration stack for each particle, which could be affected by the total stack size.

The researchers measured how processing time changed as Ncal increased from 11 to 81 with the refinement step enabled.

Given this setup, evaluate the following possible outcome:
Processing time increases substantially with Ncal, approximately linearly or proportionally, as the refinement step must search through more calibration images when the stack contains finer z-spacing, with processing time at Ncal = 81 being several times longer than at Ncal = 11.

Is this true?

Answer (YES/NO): NO